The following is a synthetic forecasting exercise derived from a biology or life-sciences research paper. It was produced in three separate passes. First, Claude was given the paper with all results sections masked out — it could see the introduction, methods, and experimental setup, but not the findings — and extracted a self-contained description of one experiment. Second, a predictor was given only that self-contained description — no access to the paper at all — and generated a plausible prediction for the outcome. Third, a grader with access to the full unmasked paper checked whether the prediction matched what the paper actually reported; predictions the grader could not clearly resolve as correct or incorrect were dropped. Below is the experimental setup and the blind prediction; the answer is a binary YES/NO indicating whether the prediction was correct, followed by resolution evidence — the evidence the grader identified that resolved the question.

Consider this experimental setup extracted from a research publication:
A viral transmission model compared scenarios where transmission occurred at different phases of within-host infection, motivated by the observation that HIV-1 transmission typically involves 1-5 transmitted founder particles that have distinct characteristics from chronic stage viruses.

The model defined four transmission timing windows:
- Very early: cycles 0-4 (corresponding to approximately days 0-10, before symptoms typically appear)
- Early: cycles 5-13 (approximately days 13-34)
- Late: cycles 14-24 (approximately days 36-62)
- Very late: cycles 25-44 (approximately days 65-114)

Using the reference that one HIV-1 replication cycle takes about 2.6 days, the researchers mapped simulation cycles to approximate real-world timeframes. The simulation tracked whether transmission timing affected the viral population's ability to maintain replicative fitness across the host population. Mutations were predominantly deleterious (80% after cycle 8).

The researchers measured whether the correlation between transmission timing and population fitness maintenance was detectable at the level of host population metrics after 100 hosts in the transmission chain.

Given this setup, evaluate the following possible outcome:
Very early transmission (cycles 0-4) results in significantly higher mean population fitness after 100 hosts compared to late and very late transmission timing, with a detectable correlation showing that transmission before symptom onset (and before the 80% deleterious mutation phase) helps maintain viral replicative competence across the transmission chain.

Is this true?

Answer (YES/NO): YES